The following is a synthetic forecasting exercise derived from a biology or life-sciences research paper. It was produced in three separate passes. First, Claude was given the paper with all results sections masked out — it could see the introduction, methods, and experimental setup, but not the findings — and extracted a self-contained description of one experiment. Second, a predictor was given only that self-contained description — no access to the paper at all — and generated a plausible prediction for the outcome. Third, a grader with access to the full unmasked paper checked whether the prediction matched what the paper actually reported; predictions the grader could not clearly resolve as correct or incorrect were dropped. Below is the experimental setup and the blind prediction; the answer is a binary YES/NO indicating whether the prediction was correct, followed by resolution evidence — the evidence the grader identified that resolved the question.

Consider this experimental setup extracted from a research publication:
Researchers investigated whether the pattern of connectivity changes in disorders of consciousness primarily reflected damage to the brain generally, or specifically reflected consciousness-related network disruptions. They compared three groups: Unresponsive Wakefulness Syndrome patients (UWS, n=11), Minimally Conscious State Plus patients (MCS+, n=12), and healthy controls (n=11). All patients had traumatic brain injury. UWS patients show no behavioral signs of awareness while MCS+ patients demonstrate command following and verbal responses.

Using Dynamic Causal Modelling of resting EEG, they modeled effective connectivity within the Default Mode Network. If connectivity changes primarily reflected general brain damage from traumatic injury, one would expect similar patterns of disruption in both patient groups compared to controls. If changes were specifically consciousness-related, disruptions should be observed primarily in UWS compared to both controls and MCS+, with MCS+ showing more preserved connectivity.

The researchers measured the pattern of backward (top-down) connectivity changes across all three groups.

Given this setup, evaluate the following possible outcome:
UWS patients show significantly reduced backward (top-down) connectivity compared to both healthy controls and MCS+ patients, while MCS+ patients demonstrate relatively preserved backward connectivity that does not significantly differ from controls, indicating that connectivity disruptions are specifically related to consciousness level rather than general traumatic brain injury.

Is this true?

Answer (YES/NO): YES